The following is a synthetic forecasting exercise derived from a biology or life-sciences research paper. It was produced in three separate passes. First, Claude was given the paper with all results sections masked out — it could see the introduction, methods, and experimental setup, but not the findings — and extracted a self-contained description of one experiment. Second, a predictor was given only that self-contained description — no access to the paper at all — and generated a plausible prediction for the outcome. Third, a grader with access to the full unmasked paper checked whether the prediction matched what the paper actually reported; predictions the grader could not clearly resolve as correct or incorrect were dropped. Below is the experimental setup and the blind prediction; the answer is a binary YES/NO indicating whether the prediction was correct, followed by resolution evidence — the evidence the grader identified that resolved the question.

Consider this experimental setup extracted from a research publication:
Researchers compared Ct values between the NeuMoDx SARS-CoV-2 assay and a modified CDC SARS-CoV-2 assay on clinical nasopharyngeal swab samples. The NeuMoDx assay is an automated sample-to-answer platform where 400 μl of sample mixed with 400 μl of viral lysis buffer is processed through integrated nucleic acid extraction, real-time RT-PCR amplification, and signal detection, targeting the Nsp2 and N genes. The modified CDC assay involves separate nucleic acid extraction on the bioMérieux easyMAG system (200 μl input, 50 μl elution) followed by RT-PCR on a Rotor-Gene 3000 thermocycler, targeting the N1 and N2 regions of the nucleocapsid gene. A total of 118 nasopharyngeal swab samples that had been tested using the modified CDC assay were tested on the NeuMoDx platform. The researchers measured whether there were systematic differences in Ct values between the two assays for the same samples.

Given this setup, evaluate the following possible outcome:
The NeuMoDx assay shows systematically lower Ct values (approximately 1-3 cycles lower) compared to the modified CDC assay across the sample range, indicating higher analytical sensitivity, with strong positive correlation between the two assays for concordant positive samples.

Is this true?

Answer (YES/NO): NO